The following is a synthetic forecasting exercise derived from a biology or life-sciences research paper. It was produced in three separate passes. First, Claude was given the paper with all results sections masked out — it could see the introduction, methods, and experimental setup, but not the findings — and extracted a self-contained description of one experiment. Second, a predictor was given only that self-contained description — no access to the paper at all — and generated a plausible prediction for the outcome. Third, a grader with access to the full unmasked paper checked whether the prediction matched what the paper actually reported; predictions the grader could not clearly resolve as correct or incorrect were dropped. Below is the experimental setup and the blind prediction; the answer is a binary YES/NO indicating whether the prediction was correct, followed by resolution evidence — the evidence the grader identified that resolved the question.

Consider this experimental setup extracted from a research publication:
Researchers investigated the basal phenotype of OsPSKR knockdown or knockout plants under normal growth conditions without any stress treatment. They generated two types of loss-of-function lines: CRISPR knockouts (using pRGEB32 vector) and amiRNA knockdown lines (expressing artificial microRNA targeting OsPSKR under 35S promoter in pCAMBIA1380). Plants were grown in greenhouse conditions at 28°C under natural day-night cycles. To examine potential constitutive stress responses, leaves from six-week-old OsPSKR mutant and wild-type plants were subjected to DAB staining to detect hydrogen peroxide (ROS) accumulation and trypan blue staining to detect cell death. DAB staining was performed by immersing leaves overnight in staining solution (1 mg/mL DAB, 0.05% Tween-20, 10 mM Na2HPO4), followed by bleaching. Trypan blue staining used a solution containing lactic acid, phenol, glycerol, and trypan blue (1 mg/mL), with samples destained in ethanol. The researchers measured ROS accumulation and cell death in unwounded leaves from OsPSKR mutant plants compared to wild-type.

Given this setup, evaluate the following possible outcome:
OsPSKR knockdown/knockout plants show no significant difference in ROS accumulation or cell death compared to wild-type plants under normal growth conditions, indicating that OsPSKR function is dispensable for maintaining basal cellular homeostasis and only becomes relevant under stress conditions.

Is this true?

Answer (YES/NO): NO